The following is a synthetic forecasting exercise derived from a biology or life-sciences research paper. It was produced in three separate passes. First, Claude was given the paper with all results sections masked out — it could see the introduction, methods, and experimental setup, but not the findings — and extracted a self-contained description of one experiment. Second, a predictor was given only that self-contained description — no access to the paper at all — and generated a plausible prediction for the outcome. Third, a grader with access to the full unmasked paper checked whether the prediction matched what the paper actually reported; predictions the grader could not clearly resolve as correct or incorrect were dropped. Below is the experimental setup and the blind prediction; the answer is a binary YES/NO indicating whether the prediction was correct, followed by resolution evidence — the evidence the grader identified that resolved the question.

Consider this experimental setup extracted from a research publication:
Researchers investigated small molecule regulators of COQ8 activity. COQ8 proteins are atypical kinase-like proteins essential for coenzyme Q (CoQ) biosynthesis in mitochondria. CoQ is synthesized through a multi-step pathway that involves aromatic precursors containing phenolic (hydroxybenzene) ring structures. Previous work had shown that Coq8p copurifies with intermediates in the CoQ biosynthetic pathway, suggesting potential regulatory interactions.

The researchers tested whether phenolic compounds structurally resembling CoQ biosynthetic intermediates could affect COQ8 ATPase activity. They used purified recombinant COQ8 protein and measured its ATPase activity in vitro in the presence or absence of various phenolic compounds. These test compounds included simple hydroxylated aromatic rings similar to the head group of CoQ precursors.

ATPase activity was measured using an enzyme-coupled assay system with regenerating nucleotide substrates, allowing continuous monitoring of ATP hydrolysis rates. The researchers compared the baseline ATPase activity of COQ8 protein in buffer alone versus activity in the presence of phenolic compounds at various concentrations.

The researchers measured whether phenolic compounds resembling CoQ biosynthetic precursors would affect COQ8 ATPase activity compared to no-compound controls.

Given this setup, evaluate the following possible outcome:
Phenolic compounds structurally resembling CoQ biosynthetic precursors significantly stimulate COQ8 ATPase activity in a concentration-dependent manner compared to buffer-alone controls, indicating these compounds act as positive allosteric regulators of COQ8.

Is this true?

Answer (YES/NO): NO